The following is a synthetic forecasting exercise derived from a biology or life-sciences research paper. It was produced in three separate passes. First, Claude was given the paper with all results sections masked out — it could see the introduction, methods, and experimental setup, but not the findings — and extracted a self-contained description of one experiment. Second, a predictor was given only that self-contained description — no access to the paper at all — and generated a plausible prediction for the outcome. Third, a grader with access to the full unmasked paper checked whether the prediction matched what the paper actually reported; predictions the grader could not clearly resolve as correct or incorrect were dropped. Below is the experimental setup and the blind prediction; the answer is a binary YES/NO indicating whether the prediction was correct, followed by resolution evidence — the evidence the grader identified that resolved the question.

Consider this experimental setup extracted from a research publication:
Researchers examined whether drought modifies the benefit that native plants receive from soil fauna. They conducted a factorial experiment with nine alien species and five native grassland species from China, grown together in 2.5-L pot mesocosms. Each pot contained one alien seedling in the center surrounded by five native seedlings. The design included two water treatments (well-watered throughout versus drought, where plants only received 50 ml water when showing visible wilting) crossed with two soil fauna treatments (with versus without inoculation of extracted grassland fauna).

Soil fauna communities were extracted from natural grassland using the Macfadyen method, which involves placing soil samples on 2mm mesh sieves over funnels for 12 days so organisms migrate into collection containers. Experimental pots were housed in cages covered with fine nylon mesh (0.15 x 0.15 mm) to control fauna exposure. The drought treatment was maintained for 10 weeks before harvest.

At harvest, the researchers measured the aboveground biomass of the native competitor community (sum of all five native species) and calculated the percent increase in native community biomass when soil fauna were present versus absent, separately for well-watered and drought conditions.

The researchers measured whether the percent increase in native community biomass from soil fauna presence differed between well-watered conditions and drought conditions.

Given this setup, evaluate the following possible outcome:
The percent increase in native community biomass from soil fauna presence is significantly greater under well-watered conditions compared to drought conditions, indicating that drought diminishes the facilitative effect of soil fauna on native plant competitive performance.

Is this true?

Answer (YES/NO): NO